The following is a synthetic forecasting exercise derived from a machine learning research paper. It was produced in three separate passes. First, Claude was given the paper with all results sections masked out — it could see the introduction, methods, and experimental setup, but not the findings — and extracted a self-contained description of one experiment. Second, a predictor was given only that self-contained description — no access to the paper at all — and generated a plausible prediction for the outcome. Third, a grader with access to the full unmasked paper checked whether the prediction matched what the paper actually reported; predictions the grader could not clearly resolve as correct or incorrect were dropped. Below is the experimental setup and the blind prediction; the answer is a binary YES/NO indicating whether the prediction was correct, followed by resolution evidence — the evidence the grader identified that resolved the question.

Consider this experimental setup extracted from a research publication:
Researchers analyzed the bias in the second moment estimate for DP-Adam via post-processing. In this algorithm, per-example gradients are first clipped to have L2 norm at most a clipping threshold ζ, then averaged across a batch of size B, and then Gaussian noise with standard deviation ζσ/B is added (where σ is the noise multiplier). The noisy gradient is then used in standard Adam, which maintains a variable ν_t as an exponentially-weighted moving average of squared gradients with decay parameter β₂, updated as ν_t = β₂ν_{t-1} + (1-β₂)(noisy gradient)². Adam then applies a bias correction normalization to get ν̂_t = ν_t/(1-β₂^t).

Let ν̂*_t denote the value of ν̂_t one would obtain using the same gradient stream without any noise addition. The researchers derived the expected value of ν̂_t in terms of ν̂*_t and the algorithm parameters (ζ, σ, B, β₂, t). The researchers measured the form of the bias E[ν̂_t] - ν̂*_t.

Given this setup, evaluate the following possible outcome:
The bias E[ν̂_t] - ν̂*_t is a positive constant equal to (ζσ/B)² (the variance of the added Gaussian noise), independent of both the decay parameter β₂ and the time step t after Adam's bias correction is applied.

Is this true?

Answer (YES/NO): YES